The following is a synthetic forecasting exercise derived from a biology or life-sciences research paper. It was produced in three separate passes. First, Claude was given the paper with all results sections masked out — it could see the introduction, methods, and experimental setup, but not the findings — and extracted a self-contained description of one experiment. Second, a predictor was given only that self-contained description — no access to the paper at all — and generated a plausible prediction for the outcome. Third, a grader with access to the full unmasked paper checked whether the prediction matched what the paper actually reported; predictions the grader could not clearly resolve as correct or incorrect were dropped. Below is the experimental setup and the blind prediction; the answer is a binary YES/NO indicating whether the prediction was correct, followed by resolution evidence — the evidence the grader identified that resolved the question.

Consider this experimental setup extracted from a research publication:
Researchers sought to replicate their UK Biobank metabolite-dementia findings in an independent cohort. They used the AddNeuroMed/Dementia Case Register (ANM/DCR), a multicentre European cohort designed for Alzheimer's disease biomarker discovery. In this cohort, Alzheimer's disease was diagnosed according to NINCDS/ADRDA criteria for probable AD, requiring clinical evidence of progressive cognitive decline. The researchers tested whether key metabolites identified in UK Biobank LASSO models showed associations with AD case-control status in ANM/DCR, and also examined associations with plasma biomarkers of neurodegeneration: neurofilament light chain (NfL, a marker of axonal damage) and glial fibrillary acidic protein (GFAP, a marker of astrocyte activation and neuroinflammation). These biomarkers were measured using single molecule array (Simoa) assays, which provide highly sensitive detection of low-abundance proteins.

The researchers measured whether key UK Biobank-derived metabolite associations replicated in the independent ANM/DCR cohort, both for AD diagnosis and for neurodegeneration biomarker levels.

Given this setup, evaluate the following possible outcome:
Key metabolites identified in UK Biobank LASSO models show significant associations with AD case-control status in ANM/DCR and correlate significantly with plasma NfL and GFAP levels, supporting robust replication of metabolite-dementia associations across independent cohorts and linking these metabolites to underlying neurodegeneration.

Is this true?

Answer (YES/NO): NO